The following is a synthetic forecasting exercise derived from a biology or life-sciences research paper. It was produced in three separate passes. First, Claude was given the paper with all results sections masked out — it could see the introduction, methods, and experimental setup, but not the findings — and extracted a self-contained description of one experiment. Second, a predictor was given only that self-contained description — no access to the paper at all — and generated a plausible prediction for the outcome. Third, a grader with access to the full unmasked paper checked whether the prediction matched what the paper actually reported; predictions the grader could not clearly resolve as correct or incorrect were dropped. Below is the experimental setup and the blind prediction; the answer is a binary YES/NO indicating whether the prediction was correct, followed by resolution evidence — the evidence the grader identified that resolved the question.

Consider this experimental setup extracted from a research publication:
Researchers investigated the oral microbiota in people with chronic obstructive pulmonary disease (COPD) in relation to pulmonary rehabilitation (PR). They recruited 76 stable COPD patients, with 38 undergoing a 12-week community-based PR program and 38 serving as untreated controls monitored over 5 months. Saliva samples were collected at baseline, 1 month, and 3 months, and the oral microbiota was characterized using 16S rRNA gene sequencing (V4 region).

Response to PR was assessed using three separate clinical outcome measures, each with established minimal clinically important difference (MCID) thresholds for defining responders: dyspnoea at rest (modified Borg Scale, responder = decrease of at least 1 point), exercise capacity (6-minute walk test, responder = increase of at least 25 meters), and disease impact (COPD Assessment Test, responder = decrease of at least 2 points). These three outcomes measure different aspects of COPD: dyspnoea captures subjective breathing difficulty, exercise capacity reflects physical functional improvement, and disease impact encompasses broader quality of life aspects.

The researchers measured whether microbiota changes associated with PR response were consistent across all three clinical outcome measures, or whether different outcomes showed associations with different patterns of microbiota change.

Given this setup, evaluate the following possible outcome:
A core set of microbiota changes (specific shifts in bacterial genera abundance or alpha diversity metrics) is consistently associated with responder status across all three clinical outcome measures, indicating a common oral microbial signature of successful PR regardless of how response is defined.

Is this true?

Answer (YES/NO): NO